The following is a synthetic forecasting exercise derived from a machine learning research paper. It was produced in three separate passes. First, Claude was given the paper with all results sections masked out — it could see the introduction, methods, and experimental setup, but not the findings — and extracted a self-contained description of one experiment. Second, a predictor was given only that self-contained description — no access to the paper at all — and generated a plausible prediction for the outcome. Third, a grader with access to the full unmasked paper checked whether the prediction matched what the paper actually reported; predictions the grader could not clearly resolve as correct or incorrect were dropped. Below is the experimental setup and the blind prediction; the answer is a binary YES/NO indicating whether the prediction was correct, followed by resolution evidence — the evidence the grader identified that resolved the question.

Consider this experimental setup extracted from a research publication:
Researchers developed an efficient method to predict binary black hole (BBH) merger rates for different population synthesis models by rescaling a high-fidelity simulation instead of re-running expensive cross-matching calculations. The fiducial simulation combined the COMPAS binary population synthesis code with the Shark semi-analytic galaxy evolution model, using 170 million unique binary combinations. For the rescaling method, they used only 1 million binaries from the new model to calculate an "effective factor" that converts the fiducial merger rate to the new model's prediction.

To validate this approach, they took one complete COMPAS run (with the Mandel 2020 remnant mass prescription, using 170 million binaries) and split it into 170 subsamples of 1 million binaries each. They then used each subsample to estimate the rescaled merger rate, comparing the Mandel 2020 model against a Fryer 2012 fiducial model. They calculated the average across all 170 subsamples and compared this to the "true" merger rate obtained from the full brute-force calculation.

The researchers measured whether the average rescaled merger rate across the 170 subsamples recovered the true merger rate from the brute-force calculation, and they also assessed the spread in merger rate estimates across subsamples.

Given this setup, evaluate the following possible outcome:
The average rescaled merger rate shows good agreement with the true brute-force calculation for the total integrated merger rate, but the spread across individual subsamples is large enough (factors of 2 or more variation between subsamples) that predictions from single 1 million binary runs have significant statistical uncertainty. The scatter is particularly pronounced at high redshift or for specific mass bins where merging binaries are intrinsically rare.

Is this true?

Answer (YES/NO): NO